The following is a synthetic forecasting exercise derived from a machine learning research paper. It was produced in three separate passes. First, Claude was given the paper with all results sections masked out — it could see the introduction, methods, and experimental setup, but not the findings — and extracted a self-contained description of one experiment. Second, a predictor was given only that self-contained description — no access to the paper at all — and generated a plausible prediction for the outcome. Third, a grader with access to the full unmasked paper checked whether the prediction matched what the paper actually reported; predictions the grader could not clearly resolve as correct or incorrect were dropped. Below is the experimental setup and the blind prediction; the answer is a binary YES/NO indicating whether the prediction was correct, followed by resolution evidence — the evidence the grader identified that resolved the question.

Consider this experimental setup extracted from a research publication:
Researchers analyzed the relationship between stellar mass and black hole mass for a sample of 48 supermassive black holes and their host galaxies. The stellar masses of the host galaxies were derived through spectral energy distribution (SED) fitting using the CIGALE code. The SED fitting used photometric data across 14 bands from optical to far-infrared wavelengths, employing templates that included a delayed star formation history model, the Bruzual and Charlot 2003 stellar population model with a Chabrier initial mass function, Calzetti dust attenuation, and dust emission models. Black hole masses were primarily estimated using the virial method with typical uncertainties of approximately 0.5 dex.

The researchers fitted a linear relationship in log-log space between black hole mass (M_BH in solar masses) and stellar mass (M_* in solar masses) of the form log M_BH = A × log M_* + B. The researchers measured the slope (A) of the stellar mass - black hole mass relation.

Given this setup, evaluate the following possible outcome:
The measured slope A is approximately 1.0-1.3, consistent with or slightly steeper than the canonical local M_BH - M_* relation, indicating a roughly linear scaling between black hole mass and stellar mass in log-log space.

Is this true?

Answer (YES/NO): NO